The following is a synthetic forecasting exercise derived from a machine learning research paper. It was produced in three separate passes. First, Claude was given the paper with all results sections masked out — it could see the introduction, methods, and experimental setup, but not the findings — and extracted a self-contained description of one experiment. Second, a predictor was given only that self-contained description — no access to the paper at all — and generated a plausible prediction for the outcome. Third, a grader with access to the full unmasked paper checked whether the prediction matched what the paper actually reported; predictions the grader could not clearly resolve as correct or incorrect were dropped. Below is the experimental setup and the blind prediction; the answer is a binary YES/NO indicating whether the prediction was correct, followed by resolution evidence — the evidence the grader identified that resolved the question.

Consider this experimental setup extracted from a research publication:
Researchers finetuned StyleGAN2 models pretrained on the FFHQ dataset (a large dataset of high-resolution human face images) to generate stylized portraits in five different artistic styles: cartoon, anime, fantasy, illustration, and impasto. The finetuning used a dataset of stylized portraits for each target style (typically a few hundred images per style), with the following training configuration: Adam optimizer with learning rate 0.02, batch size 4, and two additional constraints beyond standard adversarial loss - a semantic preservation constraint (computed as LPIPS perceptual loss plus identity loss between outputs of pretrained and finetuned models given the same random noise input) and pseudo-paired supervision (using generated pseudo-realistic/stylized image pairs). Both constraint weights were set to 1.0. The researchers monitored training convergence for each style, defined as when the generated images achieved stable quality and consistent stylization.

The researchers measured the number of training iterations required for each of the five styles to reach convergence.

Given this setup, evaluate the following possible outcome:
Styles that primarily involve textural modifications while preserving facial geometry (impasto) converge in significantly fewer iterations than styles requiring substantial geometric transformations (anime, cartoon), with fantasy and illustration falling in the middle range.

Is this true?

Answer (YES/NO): NO